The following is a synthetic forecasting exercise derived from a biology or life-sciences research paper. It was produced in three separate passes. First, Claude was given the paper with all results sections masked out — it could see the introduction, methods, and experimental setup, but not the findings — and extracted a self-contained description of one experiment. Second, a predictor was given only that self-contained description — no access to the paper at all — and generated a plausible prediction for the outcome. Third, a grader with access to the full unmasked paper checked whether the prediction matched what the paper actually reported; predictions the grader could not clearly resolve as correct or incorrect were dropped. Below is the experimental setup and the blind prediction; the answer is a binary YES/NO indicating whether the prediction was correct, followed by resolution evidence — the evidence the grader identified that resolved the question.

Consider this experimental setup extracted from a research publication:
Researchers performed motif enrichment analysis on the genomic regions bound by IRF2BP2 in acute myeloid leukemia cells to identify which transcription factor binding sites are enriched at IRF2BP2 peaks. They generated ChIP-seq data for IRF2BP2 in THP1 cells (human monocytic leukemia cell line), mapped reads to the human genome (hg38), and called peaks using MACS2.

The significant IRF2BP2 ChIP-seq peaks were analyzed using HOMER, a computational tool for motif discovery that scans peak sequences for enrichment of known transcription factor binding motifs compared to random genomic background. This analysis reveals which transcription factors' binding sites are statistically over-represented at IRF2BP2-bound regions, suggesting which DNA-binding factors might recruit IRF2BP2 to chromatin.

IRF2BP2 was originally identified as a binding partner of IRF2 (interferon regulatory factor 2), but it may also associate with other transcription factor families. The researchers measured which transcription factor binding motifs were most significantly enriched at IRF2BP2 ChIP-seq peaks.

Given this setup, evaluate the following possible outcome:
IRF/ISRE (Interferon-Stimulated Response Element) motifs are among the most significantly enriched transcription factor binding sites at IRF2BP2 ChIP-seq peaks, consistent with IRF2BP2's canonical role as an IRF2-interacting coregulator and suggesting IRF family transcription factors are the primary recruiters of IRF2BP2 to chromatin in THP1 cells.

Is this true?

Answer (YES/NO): NO